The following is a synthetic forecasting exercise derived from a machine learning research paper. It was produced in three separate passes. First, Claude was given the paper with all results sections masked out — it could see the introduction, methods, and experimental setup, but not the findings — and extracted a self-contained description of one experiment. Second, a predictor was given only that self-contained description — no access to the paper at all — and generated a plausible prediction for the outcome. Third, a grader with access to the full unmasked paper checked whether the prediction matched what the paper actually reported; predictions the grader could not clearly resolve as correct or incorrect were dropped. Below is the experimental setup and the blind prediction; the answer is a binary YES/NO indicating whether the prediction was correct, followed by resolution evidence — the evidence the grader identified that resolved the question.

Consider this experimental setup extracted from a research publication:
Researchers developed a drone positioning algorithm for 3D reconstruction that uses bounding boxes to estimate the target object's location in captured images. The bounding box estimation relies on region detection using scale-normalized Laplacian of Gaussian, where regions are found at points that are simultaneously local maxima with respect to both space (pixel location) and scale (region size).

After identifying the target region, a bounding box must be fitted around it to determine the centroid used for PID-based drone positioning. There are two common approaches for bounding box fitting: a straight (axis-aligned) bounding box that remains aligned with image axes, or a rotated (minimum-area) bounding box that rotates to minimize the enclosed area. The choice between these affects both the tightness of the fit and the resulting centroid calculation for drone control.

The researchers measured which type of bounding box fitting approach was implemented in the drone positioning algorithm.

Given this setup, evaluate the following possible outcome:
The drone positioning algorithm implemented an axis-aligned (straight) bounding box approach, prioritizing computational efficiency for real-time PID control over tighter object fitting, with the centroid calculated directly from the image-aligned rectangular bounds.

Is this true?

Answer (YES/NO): NO